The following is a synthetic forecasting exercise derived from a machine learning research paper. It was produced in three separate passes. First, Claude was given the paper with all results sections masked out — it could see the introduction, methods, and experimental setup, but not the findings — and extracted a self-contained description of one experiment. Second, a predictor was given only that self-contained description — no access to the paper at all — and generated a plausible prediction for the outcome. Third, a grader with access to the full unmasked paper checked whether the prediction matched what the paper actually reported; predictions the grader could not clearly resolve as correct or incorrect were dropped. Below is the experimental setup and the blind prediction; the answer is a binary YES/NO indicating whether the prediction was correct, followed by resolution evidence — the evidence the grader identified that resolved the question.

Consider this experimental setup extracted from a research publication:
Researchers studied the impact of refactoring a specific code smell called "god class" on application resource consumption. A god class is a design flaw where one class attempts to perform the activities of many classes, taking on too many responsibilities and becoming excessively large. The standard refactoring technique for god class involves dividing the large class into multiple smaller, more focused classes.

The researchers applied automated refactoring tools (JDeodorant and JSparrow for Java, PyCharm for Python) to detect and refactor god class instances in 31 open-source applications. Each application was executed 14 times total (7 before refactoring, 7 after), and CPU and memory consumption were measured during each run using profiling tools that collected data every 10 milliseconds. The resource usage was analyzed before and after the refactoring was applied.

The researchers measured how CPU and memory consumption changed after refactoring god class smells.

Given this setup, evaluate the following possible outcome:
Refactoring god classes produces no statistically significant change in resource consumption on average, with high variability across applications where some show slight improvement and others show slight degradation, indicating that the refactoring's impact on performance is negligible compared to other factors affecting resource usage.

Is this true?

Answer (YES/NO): NO